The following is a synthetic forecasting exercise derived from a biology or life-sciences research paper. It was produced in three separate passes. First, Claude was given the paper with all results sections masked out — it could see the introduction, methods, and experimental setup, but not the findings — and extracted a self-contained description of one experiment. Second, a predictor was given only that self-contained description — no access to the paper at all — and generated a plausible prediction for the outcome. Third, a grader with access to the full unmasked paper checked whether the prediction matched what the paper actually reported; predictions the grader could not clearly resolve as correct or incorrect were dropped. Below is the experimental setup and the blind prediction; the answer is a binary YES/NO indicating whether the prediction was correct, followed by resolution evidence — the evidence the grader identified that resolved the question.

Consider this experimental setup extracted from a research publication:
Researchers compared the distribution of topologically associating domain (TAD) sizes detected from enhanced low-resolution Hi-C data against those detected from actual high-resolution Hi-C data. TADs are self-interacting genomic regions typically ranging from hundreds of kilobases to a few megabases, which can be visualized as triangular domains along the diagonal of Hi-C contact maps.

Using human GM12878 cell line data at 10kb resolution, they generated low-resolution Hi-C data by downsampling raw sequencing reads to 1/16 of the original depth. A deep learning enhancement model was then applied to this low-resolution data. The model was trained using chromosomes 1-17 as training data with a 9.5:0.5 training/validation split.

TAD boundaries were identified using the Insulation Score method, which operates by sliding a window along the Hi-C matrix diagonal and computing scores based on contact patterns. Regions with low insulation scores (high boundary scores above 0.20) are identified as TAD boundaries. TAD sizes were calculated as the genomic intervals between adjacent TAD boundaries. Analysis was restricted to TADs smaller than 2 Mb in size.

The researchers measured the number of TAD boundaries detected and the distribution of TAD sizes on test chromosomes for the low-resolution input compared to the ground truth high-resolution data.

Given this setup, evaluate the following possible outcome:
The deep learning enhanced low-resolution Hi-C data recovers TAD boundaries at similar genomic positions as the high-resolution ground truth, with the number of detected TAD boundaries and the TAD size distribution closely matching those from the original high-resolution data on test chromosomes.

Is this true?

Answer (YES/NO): YES